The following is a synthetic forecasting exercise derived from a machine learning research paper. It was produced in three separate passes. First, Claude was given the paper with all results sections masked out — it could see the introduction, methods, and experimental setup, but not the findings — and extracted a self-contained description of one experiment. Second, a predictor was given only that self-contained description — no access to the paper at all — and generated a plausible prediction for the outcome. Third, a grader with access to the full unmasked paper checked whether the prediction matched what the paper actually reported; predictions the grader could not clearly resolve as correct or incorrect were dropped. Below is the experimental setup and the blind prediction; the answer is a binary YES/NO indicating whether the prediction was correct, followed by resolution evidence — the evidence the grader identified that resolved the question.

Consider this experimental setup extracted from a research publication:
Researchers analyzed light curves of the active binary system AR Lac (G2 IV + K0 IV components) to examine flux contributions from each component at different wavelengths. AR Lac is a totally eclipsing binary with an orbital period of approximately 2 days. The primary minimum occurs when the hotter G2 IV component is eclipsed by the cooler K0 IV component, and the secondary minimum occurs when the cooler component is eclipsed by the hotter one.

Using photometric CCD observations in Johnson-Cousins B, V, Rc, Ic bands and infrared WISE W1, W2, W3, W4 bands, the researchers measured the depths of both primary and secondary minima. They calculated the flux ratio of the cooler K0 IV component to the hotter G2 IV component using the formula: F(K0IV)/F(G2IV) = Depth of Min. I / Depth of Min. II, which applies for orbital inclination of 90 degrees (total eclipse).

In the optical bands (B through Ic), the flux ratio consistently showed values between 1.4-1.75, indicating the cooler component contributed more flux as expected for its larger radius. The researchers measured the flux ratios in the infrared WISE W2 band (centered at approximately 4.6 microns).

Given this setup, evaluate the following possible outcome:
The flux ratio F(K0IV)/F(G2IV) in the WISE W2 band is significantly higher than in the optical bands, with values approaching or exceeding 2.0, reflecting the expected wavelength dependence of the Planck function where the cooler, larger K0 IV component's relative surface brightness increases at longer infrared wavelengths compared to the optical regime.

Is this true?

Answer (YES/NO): NO